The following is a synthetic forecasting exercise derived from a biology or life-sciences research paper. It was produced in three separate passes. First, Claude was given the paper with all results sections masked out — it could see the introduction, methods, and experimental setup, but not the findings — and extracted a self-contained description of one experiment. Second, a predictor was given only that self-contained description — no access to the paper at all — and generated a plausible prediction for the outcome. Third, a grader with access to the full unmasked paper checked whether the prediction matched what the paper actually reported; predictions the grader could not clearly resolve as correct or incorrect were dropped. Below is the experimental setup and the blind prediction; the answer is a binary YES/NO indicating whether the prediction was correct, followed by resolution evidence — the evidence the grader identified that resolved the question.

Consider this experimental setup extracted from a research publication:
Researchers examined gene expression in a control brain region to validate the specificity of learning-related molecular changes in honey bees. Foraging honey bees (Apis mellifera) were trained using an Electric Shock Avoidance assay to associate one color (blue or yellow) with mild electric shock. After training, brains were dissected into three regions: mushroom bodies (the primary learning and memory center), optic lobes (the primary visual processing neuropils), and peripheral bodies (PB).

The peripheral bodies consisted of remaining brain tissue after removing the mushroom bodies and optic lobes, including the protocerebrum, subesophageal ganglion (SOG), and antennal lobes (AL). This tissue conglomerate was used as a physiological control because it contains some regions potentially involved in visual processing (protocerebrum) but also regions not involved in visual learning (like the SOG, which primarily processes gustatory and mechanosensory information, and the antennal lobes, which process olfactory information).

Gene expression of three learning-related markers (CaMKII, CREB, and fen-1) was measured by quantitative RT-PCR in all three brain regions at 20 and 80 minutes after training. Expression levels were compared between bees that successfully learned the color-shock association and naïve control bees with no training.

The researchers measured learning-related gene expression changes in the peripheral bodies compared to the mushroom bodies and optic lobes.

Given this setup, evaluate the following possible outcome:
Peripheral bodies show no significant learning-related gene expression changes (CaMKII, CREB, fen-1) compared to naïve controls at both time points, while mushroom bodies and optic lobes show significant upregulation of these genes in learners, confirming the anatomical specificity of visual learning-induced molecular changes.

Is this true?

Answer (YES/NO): NO